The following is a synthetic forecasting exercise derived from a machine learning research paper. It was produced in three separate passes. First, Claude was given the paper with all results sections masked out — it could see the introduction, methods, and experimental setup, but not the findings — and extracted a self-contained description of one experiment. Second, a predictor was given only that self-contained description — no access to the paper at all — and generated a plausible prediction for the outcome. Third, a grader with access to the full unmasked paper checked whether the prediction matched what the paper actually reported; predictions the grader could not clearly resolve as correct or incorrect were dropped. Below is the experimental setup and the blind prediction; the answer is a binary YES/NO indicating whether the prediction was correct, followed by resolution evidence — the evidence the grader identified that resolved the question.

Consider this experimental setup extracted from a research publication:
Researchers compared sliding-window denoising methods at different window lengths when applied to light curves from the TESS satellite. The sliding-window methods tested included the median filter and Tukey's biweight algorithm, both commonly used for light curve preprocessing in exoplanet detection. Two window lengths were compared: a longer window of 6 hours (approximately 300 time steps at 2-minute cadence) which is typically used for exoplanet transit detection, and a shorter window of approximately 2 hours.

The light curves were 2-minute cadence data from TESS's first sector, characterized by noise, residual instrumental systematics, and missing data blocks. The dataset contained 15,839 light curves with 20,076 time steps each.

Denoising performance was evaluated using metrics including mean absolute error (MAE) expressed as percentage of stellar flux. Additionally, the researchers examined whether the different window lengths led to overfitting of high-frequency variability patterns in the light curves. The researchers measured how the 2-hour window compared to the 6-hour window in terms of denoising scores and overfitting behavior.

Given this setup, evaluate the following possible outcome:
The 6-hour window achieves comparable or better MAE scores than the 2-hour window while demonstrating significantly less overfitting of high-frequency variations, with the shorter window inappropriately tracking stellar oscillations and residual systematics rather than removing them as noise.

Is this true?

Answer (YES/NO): NO